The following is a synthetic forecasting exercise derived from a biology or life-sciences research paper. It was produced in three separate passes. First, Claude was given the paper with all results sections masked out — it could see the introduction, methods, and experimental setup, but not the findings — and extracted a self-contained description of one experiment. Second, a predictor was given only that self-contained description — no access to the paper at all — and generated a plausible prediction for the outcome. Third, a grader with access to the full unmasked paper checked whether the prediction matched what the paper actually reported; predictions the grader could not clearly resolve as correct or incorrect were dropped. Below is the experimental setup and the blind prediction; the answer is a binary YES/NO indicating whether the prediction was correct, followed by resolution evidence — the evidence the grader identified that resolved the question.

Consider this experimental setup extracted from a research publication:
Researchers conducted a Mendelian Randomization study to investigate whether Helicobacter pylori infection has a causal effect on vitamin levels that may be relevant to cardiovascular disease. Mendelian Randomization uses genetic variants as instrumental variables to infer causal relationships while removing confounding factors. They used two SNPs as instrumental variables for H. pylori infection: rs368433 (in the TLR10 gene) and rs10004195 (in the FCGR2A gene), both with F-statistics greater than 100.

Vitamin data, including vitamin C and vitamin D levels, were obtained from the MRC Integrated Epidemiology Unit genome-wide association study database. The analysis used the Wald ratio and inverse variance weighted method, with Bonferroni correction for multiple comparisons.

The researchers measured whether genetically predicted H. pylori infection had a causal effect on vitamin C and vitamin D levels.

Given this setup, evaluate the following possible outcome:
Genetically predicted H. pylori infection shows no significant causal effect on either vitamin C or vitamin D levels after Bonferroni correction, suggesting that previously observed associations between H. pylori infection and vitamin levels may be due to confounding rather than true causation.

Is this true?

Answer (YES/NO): YES